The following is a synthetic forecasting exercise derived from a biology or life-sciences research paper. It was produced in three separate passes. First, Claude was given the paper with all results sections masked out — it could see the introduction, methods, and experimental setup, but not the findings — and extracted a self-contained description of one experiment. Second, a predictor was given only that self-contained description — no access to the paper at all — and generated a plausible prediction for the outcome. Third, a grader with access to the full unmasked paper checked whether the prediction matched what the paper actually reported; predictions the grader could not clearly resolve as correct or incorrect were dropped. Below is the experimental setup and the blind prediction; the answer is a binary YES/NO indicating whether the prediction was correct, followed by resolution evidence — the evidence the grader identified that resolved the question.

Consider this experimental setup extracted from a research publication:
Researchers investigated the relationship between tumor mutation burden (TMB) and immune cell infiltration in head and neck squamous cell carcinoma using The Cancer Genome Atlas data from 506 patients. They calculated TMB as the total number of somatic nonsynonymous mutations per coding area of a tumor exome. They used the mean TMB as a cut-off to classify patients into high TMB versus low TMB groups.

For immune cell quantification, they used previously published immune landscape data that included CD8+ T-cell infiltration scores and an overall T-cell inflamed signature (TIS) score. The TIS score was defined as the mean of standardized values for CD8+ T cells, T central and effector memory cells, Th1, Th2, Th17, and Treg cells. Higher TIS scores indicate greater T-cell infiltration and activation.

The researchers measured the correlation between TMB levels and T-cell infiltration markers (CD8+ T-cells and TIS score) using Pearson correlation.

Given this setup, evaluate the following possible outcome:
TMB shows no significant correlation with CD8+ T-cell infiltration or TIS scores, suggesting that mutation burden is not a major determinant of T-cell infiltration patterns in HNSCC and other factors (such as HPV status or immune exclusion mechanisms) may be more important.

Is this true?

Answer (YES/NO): YES